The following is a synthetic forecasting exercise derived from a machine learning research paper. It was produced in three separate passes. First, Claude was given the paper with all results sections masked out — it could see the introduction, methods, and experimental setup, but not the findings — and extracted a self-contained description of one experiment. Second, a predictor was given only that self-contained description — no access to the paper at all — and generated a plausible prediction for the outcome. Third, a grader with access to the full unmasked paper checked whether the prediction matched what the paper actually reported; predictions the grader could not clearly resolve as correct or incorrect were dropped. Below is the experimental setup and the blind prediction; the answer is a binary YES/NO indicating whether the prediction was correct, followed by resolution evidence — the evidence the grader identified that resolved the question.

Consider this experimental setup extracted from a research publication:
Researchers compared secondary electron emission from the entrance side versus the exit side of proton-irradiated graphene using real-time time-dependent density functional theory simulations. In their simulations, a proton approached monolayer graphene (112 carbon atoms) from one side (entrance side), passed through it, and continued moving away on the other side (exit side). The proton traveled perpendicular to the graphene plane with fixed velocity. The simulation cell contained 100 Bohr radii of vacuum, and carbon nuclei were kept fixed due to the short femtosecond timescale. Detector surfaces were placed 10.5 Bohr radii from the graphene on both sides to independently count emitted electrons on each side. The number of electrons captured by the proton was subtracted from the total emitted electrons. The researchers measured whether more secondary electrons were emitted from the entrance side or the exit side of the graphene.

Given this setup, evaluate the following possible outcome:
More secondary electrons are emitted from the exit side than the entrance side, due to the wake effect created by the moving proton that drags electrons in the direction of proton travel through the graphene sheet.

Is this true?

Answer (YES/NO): NO